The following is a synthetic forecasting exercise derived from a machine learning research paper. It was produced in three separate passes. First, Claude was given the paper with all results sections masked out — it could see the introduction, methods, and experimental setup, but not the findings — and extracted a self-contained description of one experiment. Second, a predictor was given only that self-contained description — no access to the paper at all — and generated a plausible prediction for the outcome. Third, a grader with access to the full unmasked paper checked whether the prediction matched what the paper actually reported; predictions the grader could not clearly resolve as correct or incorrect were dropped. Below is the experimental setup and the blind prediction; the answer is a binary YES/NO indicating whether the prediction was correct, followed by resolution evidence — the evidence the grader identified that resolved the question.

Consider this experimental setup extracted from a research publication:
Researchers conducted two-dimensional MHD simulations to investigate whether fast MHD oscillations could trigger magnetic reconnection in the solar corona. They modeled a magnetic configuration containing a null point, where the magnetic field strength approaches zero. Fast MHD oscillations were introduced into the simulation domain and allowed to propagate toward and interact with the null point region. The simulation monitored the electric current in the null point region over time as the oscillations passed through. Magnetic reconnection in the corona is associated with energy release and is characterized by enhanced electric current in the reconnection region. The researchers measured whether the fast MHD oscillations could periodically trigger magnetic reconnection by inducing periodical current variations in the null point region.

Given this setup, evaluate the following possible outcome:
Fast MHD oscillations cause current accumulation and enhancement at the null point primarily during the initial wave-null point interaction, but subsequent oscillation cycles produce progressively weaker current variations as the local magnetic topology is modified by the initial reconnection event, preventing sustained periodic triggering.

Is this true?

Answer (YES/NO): NO